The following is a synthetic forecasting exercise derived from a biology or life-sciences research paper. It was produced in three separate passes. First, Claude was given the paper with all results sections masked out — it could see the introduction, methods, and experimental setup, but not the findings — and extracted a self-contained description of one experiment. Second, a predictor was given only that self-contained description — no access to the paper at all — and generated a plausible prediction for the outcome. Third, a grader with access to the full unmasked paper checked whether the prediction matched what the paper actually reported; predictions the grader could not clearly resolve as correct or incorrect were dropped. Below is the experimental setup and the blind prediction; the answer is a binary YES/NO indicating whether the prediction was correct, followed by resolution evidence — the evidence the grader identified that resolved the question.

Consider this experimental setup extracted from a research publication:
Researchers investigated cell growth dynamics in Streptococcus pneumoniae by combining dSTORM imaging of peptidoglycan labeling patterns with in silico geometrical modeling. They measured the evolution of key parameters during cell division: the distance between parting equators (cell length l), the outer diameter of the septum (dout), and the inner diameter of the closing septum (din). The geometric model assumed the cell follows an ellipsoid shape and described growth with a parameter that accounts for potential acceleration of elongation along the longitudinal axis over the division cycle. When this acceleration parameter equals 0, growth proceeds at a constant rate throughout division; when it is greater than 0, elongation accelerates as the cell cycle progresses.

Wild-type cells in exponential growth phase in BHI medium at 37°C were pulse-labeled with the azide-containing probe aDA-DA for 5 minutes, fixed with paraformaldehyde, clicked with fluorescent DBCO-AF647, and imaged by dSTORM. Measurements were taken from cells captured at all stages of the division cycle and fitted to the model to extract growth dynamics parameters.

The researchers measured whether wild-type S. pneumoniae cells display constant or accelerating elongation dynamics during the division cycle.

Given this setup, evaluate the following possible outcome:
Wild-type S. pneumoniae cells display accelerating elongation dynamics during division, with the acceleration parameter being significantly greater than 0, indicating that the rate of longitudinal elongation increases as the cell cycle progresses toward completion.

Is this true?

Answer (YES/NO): YES